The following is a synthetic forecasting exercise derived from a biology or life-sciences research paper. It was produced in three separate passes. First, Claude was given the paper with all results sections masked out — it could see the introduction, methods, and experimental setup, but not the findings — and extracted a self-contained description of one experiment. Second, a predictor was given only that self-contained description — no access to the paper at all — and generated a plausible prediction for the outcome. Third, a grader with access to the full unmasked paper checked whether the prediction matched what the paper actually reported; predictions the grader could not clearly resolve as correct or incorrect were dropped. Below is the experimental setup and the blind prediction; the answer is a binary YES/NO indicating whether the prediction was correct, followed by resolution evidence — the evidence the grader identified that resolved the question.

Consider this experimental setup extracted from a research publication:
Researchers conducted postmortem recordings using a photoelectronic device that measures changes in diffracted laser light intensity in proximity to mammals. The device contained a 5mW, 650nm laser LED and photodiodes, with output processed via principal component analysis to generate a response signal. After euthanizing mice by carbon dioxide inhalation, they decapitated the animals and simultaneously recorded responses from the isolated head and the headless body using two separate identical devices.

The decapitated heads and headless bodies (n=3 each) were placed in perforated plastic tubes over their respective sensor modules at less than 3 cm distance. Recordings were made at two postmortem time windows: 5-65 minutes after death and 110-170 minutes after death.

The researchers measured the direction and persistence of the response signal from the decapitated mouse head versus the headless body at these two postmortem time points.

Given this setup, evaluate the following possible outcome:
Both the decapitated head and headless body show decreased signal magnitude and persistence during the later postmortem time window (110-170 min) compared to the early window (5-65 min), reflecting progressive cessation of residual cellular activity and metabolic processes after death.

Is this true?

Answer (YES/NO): NO